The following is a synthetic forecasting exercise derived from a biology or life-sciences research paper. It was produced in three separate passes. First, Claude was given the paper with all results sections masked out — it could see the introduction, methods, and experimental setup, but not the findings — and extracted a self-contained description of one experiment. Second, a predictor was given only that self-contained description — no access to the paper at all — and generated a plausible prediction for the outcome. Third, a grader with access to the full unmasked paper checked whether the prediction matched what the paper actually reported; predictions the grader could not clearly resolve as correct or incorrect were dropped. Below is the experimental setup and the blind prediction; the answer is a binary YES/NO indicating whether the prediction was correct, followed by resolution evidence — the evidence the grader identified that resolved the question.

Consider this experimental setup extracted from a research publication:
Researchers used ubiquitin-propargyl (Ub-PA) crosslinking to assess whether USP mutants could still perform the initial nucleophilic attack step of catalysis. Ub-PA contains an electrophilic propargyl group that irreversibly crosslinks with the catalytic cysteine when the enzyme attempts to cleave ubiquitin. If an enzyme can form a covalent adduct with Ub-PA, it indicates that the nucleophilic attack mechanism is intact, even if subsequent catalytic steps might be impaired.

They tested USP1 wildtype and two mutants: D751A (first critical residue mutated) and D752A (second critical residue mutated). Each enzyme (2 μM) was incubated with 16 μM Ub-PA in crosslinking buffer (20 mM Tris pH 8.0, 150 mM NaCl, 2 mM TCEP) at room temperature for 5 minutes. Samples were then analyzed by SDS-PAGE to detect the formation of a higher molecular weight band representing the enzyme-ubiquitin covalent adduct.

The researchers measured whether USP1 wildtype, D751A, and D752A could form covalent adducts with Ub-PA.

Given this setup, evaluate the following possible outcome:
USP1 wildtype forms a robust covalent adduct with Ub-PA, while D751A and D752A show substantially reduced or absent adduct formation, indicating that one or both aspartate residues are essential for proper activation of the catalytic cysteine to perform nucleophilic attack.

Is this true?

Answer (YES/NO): NO